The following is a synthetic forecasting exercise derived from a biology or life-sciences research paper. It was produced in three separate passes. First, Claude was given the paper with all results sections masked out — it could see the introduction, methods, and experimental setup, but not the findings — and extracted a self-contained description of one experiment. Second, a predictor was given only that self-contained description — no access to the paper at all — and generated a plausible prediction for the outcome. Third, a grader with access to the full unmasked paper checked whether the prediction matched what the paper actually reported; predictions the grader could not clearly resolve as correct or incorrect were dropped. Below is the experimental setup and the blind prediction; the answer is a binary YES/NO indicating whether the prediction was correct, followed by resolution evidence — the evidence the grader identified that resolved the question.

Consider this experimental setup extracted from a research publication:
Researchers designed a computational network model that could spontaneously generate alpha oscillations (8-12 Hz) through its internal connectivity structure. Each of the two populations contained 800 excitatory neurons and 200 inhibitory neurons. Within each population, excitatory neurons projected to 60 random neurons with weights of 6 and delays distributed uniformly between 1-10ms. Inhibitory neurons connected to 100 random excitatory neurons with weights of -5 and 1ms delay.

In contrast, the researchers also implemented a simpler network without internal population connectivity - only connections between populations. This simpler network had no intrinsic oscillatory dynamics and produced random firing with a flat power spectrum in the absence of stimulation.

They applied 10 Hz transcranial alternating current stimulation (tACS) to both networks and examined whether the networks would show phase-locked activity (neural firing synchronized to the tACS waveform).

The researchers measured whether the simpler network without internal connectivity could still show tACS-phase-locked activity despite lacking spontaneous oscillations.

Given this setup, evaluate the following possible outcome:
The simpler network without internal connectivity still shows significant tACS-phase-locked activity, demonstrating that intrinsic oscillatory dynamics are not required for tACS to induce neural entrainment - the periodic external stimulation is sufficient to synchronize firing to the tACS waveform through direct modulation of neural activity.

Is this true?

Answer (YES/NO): YES